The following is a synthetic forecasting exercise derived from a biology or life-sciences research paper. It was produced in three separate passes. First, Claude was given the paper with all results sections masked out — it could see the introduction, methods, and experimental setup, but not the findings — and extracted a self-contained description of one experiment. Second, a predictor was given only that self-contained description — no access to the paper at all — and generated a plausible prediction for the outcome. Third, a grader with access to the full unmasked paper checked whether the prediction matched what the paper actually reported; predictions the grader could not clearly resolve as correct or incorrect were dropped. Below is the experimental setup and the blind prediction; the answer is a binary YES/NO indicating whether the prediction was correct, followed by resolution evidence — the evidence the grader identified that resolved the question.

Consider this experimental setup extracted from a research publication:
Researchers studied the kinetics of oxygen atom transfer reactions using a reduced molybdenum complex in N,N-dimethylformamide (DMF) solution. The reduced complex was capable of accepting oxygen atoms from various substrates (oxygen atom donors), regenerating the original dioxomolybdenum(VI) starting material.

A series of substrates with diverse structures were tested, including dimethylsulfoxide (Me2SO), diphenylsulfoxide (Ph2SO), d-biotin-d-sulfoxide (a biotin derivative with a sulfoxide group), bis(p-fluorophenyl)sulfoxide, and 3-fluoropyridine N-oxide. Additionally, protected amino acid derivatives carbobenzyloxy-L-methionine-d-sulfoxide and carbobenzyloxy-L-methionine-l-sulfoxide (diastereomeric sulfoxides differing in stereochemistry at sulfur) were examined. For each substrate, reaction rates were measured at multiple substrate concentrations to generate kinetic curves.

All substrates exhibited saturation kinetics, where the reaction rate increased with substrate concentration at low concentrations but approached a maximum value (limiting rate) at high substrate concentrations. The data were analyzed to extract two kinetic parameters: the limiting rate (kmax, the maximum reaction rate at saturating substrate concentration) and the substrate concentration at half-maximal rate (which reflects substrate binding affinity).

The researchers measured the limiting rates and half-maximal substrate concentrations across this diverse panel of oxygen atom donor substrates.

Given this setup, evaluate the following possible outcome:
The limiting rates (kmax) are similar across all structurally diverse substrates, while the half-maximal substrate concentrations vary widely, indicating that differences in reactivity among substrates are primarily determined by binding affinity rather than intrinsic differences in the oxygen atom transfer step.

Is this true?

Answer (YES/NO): NO